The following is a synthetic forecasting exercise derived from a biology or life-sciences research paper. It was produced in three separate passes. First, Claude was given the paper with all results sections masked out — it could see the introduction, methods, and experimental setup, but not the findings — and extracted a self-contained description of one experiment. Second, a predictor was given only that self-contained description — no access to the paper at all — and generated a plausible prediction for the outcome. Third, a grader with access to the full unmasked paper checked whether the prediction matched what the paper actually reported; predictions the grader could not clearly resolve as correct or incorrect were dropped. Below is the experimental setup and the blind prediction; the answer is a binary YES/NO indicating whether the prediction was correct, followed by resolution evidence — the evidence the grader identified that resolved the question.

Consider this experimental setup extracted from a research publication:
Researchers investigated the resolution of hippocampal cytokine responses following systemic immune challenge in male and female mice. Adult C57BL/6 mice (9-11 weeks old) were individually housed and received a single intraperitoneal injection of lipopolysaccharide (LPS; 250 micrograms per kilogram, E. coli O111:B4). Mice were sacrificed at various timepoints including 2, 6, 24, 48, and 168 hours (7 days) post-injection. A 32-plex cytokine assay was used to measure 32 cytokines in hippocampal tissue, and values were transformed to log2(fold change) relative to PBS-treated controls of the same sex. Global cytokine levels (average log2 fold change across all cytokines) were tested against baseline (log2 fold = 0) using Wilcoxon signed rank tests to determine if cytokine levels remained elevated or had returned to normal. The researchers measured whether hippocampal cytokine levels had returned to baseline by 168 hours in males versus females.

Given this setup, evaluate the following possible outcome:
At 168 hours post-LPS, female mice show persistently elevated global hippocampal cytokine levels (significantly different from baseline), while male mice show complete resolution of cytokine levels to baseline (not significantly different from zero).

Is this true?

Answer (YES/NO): NO